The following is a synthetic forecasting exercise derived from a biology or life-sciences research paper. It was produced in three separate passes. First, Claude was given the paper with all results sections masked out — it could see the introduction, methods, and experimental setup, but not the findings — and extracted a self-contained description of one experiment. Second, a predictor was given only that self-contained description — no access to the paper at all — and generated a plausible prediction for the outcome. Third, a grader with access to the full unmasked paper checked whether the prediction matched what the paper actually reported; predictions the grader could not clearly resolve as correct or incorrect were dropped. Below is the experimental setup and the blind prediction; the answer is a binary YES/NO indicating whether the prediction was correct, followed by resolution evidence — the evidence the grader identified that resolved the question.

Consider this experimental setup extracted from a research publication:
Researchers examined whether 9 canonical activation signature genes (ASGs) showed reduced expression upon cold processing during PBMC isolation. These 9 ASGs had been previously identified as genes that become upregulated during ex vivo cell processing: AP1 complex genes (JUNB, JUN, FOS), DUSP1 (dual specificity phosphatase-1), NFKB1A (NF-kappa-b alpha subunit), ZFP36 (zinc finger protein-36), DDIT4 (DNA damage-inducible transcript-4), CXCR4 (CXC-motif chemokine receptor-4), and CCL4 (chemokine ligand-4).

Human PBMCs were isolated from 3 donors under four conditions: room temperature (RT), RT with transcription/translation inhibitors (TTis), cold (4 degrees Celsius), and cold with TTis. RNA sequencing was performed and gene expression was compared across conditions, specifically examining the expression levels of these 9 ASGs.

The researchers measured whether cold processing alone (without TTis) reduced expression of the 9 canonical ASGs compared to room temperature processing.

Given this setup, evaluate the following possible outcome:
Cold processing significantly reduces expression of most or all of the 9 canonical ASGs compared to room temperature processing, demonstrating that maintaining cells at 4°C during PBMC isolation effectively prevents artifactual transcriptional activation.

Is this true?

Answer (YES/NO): YES